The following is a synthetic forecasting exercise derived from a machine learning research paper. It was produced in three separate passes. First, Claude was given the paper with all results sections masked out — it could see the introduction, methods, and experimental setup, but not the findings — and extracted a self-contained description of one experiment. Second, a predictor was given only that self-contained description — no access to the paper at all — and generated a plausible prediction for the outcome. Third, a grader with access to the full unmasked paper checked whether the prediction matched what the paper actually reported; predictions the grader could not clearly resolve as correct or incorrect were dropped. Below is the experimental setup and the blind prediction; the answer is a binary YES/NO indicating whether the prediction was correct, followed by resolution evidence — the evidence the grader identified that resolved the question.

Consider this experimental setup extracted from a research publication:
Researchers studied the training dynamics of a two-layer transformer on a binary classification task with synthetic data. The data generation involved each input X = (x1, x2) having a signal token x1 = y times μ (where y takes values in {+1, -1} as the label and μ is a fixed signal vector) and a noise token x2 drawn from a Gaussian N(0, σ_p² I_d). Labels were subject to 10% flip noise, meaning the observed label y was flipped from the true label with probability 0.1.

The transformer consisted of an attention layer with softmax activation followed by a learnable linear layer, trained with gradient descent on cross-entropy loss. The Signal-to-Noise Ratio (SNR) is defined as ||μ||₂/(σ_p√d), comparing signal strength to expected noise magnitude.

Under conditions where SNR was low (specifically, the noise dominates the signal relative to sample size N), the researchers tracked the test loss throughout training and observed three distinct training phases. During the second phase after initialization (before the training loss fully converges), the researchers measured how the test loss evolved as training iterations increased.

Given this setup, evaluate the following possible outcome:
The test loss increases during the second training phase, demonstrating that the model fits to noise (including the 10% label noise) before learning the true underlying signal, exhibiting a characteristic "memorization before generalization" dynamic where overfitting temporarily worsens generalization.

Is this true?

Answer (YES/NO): NO